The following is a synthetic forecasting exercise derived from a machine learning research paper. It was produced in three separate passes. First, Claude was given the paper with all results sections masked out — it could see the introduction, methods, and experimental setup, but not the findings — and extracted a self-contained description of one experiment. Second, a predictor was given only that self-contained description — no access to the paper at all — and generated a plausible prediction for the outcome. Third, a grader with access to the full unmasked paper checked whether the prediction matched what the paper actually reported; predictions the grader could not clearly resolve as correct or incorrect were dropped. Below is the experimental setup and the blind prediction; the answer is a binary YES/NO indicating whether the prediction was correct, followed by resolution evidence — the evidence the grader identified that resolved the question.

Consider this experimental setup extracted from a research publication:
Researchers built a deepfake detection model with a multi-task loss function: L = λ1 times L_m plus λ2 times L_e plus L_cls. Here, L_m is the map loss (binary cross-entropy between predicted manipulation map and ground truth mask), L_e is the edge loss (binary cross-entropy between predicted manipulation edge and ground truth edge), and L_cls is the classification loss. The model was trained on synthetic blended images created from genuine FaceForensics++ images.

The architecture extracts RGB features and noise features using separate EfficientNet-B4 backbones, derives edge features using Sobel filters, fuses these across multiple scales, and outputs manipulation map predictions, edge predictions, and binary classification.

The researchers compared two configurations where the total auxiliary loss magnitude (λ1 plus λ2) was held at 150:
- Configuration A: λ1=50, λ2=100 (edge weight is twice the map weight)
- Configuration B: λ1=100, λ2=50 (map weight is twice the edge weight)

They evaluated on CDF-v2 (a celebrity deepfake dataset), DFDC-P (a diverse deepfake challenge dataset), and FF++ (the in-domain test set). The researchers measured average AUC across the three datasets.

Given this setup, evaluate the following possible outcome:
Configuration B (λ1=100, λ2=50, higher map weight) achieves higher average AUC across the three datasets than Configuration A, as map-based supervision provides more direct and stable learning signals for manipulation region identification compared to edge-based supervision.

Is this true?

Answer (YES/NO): NO